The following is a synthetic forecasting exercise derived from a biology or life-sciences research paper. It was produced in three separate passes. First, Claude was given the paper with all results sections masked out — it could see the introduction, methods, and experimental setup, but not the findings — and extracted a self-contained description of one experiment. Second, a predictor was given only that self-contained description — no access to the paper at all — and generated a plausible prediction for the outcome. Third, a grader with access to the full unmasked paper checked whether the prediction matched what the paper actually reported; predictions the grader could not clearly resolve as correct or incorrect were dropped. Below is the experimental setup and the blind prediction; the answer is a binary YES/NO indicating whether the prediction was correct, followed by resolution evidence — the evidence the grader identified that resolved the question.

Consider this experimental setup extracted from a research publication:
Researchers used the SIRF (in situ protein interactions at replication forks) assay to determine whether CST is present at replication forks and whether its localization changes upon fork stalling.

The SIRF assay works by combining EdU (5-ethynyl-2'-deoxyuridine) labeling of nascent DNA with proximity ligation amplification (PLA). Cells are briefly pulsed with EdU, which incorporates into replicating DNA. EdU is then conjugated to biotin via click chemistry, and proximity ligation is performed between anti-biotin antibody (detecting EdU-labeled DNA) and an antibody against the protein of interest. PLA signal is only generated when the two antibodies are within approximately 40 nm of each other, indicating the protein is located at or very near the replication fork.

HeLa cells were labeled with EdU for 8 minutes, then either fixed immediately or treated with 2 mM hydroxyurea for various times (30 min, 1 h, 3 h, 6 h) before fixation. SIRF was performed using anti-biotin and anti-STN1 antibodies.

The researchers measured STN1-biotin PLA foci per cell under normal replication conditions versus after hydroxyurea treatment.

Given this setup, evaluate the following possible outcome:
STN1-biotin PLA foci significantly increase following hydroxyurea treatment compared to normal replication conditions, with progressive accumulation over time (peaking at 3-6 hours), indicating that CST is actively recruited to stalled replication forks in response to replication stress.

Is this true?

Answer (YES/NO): NO